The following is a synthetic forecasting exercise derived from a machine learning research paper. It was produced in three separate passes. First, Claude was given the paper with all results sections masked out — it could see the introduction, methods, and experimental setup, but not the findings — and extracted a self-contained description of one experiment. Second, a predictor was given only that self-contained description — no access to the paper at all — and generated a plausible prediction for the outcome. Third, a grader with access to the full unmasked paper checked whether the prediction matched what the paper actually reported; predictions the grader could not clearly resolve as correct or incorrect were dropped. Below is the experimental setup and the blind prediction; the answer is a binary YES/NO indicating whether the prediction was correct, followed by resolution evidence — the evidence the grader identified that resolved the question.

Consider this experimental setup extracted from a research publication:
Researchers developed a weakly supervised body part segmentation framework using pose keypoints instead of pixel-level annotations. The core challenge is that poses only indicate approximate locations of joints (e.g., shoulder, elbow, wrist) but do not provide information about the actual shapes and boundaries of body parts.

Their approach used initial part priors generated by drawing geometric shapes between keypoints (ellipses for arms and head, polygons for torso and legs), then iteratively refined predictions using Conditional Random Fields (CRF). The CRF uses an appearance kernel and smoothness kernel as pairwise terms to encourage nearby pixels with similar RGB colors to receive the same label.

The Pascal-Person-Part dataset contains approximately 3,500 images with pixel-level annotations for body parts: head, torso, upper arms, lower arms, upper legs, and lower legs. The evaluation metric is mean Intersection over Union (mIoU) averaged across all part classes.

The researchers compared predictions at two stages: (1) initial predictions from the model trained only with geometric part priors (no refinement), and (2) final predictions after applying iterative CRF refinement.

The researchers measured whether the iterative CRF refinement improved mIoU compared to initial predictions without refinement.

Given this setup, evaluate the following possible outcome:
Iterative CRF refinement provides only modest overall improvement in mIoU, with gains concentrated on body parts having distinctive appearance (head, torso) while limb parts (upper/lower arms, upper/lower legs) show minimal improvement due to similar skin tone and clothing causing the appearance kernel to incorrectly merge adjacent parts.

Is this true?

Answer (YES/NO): NO